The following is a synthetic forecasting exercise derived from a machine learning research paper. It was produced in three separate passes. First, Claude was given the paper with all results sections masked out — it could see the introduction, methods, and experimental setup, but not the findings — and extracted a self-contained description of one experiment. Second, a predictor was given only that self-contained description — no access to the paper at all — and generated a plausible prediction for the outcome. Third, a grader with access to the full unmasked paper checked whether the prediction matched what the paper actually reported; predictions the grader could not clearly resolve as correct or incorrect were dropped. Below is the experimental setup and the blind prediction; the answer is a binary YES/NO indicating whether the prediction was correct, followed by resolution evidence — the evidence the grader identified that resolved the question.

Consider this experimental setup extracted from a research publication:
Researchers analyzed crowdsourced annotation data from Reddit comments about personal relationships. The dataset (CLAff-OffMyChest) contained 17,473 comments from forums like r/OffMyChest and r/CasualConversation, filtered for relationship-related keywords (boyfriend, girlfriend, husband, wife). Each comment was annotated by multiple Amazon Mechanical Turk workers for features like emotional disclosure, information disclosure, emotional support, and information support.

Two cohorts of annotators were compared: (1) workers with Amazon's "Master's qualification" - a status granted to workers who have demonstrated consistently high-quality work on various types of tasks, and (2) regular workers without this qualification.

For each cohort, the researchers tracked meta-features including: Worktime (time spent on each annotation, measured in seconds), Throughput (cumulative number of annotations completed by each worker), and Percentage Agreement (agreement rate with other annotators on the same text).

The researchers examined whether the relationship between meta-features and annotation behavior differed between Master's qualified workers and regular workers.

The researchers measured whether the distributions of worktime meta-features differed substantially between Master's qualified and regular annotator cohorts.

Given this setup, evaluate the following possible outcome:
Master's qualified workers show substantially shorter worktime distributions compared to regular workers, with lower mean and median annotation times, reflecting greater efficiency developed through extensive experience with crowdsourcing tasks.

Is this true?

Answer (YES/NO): YES